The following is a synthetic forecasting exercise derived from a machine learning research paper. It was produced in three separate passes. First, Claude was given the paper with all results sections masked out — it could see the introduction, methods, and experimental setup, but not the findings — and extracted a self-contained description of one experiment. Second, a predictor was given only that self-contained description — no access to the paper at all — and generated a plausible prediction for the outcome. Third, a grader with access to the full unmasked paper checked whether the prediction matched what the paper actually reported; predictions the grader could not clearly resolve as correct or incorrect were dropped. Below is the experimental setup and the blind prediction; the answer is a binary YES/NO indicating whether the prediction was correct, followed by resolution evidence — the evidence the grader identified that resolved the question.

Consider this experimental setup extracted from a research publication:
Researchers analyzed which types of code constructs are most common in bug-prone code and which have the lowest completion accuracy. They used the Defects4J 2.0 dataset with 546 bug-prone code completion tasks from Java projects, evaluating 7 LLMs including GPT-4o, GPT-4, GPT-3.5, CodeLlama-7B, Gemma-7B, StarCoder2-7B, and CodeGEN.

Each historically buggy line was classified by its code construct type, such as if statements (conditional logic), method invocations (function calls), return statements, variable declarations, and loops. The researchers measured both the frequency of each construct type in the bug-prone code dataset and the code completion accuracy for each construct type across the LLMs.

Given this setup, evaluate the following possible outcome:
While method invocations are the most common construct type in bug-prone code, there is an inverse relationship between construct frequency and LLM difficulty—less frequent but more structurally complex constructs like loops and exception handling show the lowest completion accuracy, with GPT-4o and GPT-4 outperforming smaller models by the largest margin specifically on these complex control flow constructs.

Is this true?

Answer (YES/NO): NO